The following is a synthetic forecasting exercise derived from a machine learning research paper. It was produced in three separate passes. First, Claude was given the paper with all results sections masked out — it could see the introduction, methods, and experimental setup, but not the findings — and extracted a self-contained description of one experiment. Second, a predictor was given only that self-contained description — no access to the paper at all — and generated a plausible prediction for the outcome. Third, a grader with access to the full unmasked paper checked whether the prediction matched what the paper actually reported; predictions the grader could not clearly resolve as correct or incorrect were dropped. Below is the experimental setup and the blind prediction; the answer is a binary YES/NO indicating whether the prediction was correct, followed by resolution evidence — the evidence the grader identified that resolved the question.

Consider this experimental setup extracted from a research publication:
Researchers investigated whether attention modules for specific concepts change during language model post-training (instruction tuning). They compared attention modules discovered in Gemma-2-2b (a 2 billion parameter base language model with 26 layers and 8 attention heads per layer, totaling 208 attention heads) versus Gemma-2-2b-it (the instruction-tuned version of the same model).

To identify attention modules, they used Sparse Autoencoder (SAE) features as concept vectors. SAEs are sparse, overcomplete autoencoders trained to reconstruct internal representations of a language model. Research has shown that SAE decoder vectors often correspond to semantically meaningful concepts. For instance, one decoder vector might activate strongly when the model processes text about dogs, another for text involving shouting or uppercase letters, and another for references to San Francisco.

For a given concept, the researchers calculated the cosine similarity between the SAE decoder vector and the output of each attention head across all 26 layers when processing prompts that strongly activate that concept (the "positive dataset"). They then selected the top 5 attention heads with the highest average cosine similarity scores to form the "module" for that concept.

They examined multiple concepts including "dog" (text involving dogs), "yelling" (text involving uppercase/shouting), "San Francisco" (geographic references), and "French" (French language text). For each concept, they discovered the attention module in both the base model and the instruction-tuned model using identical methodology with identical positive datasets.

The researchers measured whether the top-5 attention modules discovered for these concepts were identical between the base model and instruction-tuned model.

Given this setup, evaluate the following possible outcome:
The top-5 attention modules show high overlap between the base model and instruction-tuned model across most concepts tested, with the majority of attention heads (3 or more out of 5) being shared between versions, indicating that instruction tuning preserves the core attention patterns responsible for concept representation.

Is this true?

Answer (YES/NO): YES